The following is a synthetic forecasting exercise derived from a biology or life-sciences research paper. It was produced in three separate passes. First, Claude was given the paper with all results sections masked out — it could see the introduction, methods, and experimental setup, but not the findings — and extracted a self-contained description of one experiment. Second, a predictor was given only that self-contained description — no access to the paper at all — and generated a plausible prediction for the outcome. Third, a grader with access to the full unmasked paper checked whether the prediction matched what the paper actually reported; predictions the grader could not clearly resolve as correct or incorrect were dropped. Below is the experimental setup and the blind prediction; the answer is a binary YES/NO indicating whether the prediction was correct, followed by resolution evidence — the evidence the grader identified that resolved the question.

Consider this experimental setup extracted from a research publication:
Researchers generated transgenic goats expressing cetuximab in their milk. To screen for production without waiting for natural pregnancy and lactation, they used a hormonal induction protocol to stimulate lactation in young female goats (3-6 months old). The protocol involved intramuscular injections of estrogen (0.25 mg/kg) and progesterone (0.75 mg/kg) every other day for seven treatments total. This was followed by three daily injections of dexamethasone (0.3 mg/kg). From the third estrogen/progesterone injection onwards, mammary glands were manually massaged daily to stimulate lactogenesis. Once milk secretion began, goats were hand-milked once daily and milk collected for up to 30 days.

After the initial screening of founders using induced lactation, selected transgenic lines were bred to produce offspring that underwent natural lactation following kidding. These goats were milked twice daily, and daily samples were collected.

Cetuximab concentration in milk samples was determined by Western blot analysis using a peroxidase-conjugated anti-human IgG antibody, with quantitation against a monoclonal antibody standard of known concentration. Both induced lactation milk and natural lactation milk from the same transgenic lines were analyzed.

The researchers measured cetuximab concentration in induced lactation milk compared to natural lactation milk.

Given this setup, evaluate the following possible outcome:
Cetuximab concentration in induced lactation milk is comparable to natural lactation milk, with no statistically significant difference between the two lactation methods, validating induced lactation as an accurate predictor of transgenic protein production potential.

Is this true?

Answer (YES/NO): YES